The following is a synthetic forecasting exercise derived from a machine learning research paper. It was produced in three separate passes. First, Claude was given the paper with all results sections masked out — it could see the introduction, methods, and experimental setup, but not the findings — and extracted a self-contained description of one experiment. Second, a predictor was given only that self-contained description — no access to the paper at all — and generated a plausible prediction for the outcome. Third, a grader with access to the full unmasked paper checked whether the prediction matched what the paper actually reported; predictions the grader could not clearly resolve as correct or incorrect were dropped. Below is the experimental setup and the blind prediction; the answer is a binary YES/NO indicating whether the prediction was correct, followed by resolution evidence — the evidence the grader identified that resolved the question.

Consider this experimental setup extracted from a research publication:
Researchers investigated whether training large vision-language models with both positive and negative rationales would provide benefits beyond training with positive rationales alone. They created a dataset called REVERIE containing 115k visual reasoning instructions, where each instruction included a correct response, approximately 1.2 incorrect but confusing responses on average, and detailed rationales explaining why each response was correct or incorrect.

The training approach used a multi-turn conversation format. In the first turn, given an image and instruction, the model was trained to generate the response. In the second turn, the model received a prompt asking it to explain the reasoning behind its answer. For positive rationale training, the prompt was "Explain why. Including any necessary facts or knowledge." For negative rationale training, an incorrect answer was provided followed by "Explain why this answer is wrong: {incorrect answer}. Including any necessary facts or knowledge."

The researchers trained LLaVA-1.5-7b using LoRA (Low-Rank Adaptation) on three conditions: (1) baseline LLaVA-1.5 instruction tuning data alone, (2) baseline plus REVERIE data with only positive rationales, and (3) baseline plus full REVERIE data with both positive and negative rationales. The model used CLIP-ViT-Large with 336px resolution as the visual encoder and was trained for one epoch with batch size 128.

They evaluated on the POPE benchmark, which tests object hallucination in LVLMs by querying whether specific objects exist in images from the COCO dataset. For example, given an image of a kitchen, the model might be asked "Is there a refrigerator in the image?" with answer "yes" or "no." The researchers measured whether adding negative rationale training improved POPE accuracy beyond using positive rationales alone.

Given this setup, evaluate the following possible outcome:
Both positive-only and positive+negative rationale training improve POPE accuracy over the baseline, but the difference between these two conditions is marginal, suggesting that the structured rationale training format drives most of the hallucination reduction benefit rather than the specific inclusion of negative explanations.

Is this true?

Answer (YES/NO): NO